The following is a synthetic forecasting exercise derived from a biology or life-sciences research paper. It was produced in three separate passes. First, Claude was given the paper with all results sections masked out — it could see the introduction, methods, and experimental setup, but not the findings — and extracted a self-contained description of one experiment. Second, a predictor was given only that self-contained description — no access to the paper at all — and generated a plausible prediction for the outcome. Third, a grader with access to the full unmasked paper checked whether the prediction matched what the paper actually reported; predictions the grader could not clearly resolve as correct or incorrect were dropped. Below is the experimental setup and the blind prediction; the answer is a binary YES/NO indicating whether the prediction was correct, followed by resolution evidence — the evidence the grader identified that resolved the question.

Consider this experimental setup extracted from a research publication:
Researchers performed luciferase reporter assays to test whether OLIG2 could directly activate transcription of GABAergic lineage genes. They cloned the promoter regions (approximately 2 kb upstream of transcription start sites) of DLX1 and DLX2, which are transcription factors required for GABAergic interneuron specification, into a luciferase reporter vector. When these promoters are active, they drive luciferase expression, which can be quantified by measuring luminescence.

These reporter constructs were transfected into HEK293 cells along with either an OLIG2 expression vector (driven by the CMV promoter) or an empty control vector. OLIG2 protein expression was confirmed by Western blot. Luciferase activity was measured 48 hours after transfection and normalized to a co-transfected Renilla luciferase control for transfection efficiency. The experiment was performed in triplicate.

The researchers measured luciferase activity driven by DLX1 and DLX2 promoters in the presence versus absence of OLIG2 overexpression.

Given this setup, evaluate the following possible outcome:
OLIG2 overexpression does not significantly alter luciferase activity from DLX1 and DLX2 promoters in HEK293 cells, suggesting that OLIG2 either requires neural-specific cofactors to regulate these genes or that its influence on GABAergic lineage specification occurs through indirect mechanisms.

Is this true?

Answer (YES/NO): NO